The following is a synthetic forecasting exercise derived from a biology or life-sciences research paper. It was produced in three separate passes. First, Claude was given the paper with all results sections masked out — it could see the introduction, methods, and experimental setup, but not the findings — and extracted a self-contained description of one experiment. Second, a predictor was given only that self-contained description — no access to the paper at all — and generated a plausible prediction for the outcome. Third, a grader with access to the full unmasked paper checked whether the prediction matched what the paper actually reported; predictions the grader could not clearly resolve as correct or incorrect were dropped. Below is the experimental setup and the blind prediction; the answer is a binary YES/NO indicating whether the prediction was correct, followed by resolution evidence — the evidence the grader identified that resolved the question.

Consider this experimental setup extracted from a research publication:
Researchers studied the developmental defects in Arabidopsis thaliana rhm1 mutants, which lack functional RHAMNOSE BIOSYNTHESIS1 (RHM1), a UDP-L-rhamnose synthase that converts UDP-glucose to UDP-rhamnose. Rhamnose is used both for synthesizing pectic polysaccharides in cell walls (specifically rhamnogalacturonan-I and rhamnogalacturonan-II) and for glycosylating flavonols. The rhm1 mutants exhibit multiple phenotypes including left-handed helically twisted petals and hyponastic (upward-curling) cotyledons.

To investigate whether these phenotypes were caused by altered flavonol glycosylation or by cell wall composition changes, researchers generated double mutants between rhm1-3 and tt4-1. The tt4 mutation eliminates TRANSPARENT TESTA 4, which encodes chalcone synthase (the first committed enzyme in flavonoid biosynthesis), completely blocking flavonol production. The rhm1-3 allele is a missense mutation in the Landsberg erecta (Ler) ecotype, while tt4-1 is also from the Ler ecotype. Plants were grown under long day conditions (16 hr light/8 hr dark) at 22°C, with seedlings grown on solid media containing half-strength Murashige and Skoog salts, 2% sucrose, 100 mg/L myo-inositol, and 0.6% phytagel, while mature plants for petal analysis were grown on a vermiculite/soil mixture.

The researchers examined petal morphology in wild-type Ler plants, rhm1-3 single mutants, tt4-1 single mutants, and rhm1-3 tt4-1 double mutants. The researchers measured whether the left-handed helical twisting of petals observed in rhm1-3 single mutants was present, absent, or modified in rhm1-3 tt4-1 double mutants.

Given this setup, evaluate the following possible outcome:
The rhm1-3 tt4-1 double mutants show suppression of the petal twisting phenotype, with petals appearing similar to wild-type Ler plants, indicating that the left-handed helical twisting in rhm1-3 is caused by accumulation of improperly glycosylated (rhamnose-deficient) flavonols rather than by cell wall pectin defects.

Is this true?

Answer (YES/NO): NO